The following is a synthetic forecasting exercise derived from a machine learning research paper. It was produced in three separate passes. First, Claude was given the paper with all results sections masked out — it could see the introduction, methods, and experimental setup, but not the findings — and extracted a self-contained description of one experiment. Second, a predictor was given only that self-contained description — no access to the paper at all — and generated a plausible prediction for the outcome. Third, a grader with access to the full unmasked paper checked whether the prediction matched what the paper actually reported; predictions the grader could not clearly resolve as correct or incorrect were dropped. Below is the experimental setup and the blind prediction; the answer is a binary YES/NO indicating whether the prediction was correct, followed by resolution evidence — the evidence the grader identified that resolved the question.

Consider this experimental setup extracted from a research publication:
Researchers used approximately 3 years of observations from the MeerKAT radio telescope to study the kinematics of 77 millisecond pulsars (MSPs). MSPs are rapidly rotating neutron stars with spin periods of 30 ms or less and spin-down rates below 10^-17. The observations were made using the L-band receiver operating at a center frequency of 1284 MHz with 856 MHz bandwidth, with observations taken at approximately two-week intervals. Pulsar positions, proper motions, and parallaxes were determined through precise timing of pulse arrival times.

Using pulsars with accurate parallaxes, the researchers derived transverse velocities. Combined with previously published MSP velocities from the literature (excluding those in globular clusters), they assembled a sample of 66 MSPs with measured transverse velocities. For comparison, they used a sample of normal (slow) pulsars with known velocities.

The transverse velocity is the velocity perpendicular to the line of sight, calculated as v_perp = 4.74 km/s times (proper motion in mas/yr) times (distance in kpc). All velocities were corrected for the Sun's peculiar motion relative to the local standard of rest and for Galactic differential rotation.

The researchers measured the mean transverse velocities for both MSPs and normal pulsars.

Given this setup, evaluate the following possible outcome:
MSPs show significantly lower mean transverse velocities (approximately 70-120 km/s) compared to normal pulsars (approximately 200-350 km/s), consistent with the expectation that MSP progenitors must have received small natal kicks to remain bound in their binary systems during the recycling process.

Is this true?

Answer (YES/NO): YES